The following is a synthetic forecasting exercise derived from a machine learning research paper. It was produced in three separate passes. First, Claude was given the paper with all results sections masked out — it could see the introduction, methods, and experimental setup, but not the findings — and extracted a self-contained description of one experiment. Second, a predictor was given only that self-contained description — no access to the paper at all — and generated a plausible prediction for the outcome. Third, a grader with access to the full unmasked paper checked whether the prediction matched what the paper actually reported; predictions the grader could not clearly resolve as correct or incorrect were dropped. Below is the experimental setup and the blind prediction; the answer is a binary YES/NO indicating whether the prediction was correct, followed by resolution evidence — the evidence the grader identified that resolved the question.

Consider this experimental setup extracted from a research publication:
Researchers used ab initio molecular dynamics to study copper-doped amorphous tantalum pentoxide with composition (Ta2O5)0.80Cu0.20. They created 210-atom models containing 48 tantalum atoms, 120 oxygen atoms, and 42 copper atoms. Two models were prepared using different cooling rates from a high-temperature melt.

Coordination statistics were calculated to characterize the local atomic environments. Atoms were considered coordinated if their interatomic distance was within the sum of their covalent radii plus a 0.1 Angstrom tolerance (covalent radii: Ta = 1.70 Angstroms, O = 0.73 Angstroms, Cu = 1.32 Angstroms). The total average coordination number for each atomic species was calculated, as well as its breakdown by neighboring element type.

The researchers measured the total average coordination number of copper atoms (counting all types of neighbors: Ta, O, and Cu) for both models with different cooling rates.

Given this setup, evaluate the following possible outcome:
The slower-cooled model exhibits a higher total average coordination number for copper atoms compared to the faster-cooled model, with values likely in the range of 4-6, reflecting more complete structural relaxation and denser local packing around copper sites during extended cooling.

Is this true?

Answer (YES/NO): NO